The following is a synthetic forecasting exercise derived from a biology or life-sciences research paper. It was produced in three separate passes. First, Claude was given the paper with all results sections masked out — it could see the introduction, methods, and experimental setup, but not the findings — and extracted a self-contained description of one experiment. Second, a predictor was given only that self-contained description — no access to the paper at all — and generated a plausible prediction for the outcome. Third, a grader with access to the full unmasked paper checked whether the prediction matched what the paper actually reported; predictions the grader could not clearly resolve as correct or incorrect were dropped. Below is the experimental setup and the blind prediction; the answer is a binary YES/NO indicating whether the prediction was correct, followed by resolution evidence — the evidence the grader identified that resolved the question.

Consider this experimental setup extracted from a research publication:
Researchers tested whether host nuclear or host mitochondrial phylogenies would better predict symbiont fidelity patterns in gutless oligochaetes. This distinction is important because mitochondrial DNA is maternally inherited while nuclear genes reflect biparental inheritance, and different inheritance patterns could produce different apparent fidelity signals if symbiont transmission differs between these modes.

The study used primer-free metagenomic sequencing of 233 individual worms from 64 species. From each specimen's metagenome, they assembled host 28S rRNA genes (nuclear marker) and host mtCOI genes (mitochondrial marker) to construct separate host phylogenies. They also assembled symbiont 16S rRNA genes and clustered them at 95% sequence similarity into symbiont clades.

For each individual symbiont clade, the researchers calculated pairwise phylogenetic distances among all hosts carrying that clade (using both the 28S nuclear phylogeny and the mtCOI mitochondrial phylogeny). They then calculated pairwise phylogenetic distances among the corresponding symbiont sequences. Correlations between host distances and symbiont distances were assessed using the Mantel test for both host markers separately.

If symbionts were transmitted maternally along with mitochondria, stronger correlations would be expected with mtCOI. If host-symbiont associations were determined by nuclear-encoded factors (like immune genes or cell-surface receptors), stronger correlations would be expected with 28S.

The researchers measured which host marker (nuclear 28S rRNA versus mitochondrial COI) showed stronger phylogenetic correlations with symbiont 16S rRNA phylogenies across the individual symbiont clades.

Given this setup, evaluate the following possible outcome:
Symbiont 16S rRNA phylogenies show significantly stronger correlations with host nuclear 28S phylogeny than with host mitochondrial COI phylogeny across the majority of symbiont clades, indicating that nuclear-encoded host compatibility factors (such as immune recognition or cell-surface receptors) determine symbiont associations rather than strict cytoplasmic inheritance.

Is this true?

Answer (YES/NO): NO